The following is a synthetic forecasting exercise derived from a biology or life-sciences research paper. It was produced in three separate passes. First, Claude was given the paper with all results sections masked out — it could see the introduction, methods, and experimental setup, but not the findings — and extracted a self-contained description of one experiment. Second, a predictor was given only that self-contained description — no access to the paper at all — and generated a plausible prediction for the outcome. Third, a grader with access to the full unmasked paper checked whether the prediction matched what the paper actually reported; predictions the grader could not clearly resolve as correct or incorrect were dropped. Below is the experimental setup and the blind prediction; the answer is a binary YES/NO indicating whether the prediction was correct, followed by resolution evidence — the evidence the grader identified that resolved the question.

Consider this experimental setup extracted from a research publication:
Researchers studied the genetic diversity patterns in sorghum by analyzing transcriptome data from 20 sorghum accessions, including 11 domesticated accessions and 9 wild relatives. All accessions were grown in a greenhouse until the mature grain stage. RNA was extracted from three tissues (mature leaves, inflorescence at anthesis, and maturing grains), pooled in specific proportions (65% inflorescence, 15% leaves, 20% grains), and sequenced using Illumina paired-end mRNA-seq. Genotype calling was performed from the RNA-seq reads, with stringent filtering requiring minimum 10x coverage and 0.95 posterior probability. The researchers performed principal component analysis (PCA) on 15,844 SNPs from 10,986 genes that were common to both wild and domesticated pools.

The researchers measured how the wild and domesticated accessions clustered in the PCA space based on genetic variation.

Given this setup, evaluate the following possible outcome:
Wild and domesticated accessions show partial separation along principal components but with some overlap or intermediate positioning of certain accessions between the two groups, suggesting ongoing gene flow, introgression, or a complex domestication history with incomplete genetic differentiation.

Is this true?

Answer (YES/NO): NO